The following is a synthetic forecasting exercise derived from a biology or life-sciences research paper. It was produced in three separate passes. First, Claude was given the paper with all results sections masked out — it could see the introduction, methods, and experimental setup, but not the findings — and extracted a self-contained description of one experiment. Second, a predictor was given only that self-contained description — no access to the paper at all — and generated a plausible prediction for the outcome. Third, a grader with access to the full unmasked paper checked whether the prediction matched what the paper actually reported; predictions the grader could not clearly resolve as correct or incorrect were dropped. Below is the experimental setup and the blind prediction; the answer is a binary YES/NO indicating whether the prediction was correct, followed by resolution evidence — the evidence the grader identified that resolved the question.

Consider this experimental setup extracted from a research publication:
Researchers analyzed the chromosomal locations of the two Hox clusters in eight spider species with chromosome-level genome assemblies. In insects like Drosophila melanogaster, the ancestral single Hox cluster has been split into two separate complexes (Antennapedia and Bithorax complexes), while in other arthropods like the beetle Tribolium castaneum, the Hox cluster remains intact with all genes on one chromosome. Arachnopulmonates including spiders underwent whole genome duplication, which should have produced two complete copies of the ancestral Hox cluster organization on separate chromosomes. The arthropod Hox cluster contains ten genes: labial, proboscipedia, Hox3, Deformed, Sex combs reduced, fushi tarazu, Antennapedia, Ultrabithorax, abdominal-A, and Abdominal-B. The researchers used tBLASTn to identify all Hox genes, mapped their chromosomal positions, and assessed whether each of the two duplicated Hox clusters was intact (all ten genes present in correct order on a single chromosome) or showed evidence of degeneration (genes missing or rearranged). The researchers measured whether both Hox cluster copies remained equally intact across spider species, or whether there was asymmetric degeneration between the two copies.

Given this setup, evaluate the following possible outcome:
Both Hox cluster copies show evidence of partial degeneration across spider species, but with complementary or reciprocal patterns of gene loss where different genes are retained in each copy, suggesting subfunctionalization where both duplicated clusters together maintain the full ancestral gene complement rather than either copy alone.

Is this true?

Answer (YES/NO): NO